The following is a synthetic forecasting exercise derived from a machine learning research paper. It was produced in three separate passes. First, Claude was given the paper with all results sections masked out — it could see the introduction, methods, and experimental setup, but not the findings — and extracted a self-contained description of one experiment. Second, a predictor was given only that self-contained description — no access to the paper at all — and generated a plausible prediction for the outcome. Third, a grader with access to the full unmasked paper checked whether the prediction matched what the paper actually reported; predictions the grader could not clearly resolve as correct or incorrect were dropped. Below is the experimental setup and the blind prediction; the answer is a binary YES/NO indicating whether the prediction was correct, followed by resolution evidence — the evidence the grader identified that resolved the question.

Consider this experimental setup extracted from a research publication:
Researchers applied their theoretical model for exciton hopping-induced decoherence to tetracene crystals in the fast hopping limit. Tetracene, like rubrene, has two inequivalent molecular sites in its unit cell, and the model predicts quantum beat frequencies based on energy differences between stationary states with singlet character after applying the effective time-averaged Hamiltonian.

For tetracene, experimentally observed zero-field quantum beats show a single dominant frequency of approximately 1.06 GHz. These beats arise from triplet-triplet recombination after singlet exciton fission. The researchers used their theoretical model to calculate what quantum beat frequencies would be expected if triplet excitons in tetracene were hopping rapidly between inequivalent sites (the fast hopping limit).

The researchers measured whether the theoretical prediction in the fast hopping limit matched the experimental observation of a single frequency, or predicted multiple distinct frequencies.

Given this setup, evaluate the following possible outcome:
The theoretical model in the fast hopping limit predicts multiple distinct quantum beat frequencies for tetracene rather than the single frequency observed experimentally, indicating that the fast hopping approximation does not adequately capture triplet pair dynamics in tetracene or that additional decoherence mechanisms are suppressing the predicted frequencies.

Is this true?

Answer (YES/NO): YES